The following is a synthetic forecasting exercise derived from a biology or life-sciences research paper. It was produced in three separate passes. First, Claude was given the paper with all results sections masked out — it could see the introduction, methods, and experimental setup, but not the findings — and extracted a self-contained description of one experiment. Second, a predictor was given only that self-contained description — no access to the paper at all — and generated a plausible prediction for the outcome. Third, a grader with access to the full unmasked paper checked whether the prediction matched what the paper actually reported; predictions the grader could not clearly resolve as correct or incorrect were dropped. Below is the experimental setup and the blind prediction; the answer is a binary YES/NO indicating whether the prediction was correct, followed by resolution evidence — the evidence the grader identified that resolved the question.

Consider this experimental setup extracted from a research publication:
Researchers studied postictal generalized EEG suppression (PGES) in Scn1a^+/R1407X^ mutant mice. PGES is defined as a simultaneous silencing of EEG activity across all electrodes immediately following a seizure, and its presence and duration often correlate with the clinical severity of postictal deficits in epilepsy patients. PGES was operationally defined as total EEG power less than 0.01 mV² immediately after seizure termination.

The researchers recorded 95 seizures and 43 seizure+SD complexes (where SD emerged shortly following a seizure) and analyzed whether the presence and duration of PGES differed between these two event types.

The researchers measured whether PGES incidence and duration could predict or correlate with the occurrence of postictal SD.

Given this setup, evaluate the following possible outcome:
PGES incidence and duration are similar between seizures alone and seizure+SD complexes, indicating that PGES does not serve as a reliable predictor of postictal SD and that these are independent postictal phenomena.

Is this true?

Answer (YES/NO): YES